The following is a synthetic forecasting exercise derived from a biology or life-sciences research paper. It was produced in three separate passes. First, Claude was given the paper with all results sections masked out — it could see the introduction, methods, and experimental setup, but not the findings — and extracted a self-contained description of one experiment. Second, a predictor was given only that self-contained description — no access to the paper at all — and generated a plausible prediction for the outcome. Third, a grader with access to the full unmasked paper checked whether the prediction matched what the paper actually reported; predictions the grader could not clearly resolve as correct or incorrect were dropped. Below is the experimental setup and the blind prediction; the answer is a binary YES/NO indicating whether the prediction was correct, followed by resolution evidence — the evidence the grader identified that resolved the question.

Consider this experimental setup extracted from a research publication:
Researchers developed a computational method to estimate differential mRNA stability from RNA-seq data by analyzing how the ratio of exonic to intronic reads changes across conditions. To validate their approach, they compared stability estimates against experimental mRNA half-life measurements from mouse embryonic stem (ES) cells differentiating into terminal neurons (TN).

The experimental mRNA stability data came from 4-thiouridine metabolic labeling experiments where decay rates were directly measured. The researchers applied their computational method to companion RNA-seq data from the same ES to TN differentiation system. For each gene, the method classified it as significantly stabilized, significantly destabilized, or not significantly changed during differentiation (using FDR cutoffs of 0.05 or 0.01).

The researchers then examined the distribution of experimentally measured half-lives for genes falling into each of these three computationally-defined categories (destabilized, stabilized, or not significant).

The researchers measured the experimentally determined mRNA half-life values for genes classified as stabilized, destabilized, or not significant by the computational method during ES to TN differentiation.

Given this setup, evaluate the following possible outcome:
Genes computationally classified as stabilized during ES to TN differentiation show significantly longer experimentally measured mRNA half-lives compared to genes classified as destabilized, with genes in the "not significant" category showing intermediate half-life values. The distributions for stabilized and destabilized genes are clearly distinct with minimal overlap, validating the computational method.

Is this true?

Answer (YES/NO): NO